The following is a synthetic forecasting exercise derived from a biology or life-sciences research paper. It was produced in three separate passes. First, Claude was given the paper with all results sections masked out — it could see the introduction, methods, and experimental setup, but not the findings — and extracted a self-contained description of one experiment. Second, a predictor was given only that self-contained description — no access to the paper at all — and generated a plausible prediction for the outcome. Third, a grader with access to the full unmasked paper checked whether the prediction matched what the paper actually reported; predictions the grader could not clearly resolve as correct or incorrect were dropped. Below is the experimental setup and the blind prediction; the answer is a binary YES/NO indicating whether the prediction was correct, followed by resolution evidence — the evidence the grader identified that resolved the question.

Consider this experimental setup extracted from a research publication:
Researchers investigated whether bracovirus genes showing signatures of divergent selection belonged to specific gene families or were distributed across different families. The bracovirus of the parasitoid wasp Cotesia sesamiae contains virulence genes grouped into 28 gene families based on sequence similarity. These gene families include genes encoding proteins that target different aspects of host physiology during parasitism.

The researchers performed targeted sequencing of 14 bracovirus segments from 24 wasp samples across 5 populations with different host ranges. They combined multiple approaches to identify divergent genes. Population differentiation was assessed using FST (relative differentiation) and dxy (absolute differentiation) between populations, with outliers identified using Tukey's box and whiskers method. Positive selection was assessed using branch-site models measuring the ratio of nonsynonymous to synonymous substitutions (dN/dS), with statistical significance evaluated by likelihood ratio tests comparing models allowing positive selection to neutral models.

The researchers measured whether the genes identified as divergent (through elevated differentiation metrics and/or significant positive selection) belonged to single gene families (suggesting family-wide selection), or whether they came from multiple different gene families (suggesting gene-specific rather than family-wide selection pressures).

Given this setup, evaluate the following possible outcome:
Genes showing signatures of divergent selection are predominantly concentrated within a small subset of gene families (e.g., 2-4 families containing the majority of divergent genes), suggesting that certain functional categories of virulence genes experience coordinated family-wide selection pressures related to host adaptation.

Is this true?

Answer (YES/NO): NO